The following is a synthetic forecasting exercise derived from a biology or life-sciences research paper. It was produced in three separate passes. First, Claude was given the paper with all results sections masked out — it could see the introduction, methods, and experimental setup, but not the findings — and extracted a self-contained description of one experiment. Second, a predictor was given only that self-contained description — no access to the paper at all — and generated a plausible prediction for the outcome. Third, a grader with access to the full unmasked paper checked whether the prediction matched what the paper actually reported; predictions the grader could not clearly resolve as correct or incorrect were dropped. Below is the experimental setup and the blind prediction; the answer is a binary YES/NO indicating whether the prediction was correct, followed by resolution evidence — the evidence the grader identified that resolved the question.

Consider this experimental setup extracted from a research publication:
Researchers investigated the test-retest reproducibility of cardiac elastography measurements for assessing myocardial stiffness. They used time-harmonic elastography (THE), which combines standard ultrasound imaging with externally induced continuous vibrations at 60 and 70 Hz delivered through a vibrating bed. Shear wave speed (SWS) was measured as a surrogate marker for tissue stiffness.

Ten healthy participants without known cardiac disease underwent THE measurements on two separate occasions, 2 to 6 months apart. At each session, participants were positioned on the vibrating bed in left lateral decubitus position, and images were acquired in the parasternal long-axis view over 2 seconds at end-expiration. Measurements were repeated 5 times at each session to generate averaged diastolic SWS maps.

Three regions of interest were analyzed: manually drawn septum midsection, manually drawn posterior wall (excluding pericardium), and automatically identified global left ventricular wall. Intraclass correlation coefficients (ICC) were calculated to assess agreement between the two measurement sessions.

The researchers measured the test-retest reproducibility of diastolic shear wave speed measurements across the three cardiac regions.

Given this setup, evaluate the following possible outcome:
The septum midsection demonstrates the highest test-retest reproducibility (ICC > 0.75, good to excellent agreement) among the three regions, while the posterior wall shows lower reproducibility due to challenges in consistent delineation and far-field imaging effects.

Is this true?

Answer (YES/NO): NO